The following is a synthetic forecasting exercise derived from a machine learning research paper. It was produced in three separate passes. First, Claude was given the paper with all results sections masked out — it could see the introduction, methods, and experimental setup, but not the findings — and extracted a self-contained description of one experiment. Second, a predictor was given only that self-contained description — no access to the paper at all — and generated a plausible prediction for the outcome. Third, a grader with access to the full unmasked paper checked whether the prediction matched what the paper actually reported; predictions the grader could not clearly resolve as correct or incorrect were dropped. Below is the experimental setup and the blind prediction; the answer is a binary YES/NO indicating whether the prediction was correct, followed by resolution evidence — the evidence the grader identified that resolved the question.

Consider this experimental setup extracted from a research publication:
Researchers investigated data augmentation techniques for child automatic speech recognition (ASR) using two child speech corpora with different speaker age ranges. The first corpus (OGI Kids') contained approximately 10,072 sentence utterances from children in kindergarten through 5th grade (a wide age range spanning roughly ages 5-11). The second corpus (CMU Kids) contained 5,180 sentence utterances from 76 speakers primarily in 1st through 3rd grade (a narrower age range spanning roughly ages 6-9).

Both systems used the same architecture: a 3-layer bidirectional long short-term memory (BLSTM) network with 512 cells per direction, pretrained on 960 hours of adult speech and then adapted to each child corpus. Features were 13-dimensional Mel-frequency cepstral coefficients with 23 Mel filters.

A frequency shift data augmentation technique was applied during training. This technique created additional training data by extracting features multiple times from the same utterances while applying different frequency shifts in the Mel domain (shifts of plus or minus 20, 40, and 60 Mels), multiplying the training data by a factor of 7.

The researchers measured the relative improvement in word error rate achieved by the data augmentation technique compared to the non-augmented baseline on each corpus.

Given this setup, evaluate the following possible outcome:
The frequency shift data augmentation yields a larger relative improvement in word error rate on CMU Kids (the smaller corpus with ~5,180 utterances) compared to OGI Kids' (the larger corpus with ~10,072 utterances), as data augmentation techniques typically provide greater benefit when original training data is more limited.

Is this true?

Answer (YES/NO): NO